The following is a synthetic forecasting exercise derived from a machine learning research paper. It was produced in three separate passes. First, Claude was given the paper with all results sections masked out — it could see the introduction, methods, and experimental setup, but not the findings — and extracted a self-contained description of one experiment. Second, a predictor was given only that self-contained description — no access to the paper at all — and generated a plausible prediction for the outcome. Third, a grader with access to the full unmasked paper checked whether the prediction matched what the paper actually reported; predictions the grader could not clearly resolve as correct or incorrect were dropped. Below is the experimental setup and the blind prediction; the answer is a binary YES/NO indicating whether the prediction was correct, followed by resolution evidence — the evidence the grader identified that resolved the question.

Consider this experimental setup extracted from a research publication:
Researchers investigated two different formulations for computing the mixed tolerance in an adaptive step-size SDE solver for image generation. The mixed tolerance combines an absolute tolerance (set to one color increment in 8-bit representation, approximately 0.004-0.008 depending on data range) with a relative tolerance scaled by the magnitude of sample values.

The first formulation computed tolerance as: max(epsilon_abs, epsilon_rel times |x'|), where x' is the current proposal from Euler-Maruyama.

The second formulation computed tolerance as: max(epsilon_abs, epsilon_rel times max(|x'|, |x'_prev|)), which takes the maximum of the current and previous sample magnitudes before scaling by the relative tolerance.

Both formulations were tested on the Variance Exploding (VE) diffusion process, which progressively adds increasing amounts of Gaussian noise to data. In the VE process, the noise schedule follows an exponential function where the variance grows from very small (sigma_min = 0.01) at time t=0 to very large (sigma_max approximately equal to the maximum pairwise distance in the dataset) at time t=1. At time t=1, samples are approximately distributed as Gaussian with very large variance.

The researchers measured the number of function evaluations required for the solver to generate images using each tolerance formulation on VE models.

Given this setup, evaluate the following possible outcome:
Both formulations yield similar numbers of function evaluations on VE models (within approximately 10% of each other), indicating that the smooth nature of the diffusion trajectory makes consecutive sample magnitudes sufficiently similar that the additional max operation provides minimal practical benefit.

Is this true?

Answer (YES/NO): NO